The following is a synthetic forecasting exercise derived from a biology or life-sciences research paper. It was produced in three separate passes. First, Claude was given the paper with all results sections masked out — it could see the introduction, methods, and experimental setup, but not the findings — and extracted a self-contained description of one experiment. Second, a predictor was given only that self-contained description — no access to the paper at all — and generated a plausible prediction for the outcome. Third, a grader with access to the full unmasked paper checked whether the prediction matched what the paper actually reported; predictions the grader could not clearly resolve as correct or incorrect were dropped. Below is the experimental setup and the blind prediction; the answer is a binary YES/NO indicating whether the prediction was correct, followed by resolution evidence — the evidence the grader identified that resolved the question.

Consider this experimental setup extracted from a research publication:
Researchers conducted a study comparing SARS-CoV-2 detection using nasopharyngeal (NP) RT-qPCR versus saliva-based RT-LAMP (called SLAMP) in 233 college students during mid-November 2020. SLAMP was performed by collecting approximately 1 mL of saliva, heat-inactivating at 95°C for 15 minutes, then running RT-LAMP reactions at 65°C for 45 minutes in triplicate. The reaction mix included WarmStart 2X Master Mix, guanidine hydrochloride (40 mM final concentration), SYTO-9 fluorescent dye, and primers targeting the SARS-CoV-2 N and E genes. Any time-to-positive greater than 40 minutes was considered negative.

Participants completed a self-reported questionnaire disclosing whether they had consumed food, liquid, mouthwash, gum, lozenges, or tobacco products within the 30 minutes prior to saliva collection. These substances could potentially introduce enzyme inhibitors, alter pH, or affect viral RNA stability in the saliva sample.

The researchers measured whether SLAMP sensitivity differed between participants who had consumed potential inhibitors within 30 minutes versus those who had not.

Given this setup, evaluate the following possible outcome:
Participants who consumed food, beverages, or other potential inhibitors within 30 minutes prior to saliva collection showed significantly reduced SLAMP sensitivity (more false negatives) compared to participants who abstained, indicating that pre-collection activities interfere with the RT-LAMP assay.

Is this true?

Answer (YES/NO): NO